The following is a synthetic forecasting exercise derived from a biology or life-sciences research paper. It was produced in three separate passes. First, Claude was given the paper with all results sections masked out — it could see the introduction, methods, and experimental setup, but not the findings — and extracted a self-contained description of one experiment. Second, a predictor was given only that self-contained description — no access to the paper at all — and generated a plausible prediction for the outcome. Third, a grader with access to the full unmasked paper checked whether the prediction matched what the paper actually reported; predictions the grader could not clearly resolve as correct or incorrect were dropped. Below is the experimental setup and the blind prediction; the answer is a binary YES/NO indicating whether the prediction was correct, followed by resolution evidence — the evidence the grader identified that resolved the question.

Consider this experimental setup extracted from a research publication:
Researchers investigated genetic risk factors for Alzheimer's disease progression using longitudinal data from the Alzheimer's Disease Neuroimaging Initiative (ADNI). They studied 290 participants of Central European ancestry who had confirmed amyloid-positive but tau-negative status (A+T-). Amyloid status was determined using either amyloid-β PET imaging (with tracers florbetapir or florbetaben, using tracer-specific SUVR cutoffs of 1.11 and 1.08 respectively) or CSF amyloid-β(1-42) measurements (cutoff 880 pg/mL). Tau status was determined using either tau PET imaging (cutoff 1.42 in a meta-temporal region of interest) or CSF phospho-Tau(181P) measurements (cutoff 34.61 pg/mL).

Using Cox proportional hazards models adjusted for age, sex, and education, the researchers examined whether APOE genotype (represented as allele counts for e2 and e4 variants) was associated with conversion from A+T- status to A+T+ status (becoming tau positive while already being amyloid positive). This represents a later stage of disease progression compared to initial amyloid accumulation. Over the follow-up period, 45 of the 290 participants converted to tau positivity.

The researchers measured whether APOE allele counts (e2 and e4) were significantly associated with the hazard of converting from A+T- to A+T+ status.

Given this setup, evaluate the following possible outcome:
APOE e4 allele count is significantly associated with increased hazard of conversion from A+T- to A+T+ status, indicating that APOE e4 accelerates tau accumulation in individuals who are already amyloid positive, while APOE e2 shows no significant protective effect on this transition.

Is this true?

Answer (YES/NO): YES